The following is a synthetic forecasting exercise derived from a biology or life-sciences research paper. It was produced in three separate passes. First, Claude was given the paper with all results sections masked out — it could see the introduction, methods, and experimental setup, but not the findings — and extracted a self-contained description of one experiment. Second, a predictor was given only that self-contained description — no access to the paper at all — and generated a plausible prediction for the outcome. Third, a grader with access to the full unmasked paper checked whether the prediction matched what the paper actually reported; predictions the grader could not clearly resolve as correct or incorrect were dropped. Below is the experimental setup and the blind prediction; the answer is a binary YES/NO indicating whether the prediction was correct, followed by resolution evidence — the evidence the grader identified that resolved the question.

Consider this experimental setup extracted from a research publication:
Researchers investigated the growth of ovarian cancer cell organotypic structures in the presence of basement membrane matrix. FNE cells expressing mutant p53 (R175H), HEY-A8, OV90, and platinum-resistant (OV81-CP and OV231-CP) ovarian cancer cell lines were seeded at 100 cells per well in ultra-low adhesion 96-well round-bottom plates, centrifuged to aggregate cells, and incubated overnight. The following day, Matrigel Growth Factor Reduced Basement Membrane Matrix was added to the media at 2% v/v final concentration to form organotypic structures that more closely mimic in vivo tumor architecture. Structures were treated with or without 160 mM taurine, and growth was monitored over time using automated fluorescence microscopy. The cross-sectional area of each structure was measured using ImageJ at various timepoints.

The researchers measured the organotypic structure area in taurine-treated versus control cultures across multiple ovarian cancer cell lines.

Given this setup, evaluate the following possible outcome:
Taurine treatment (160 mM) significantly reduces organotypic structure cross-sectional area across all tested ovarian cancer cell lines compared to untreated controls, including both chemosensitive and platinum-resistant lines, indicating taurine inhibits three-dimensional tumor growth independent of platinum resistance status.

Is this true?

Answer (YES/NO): YES